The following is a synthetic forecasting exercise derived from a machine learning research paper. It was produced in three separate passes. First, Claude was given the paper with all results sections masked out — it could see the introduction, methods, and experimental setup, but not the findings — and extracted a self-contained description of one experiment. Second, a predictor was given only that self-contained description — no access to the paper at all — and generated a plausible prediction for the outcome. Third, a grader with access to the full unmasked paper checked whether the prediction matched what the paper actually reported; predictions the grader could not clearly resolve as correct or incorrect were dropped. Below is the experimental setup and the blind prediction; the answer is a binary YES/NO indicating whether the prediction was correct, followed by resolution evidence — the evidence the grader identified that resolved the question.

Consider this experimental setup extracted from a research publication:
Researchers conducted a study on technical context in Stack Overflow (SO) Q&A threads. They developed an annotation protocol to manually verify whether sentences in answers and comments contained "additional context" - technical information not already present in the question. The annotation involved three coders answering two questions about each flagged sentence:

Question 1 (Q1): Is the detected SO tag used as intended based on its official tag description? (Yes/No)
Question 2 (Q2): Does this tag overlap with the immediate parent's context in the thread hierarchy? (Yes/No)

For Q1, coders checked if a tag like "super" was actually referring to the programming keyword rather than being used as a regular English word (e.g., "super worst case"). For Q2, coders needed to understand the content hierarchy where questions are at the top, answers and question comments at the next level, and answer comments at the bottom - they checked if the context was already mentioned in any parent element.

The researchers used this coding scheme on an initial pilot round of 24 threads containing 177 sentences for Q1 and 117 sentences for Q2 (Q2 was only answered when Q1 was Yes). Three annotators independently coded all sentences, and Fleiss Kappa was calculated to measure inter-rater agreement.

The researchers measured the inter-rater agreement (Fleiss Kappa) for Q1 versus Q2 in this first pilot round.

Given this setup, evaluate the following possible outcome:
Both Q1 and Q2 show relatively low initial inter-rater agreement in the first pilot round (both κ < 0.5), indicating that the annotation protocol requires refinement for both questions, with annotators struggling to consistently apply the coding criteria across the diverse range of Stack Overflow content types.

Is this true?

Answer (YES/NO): NO